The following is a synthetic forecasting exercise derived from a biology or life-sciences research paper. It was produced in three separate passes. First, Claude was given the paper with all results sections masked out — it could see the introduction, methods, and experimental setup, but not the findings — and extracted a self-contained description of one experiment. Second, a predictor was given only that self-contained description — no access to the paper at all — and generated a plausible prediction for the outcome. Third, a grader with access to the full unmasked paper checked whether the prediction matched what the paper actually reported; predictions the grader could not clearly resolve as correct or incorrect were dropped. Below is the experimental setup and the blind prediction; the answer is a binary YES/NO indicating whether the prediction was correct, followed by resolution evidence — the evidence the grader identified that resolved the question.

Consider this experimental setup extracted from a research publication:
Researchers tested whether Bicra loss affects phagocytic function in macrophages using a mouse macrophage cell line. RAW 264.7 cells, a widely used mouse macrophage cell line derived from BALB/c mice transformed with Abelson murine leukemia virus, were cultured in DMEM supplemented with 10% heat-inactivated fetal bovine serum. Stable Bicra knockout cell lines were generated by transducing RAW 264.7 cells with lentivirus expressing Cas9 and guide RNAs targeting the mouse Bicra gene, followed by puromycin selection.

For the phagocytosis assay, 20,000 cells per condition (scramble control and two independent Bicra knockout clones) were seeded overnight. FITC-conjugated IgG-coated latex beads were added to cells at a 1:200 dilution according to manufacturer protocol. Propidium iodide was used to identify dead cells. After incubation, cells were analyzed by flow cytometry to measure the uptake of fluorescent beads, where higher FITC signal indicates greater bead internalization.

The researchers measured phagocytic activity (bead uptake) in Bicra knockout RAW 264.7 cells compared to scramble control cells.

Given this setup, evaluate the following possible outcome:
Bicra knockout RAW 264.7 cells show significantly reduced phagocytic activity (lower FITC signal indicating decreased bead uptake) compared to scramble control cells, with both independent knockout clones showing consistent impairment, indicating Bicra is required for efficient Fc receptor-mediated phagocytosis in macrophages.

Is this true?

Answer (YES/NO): YES